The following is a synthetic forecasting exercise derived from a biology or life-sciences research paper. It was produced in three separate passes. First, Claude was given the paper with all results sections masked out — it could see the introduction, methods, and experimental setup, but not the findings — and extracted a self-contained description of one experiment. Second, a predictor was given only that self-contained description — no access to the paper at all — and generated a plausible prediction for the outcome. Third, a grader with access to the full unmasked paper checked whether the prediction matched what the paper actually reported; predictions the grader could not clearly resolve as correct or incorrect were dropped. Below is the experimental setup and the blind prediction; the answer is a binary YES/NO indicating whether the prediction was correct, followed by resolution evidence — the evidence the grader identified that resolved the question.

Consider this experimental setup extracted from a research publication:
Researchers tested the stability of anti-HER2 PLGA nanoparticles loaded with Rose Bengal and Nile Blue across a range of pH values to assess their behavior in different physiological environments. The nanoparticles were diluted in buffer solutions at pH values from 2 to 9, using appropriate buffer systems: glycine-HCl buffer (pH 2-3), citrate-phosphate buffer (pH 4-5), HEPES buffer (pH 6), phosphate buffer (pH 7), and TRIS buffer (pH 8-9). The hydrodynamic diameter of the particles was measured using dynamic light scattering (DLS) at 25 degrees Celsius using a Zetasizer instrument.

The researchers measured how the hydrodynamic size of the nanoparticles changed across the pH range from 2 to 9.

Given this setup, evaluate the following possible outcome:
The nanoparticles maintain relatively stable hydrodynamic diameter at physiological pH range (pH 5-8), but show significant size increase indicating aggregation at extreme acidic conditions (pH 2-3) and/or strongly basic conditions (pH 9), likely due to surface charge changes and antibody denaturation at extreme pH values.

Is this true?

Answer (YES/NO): NO